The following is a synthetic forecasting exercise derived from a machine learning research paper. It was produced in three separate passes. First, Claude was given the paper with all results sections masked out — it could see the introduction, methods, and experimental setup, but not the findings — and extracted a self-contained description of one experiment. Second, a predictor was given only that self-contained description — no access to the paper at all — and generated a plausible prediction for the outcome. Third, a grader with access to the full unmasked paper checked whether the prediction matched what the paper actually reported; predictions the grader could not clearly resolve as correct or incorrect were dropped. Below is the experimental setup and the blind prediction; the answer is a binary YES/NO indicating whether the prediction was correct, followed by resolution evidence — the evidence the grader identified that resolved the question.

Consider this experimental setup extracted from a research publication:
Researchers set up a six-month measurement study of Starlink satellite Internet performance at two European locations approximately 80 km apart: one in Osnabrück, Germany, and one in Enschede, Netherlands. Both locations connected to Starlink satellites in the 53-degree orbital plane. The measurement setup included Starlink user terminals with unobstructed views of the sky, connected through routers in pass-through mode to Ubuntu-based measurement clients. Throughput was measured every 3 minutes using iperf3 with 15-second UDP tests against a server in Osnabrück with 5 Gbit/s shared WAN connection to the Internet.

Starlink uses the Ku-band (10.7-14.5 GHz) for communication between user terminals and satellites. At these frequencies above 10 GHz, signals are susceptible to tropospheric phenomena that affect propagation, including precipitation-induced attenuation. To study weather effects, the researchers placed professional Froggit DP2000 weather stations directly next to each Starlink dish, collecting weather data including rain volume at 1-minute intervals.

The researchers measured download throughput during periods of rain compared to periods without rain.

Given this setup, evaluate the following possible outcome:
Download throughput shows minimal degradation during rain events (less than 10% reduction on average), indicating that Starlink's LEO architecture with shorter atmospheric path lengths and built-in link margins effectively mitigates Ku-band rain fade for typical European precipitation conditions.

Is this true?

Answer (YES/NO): NO